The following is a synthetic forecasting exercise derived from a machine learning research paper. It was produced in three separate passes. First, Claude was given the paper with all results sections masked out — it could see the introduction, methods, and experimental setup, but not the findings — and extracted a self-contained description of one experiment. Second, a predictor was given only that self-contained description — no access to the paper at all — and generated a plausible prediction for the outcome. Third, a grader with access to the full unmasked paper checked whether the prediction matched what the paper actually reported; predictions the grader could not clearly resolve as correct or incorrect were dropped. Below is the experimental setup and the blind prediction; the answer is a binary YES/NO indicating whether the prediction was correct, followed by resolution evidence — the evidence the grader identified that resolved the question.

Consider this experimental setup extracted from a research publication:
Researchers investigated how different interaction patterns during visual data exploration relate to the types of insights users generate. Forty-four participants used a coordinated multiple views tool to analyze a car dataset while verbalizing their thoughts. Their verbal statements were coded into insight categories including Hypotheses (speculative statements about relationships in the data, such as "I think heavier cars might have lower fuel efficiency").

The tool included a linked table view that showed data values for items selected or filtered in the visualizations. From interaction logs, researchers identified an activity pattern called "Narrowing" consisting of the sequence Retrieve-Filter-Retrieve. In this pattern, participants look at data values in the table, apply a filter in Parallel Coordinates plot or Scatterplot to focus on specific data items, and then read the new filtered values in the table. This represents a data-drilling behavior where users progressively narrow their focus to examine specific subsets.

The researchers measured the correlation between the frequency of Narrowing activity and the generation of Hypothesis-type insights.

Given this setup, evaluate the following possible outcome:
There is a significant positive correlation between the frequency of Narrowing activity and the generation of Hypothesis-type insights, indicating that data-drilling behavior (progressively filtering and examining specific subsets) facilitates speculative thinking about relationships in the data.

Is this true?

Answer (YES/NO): NO